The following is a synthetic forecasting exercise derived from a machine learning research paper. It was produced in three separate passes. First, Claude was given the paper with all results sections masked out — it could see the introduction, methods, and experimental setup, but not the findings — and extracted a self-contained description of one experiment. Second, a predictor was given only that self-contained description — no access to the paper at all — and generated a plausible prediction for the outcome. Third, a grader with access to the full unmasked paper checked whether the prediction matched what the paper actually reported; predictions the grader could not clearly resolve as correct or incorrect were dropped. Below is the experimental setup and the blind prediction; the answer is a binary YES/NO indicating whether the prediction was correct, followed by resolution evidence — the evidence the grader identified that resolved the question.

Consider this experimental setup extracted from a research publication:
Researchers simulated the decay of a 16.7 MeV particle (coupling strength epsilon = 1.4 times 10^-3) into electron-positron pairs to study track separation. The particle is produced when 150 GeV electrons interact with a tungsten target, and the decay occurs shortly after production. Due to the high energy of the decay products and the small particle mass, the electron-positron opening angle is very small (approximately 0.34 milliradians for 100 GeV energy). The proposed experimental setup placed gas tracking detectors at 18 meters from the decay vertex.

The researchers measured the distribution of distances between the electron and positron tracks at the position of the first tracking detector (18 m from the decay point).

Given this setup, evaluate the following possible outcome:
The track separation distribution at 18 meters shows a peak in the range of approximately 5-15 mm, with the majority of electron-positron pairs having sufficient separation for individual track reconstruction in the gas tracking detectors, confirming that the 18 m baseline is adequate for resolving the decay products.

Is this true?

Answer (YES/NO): YES